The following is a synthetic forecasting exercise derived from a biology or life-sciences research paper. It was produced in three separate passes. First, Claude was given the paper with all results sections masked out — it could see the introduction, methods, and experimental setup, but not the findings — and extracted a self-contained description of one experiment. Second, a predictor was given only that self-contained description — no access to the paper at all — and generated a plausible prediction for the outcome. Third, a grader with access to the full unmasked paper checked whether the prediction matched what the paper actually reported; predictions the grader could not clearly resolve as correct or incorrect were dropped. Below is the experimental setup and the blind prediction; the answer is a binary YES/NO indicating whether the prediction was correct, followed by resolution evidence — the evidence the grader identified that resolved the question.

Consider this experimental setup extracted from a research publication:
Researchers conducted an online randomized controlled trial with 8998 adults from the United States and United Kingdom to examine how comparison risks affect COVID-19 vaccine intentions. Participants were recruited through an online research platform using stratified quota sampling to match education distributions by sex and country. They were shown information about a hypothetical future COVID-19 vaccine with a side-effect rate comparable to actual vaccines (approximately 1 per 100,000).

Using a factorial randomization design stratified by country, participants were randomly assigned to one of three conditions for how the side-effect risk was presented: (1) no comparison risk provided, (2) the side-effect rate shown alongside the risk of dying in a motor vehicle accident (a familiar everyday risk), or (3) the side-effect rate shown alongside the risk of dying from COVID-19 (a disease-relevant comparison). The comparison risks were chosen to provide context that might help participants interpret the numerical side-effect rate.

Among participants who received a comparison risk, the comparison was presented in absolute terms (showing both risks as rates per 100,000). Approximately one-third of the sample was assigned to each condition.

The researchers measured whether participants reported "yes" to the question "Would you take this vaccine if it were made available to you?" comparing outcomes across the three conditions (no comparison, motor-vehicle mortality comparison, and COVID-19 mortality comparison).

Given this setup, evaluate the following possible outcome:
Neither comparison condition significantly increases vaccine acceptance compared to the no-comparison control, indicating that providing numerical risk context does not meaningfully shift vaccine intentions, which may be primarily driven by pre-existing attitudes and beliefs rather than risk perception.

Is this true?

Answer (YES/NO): NO